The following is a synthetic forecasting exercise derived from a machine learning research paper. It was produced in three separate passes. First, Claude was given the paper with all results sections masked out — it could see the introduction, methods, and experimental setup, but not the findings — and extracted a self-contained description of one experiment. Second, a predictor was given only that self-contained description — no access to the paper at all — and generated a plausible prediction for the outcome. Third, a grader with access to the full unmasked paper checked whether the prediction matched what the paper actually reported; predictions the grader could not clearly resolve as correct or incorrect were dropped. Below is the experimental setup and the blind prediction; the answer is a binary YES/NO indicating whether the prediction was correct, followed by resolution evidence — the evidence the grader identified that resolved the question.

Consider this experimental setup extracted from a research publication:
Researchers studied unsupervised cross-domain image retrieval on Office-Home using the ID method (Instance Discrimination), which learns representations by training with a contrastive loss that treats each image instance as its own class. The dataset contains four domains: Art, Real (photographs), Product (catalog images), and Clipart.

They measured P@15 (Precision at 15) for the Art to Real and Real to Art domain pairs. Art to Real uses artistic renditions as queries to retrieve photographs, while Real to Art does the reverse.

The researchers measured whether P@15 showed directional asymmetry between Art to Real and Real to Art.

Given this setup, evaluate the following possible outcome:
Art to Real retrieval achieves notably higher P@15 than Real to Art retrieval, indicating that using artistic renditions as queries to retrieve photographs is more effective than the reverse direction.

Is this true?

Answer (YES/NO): YES